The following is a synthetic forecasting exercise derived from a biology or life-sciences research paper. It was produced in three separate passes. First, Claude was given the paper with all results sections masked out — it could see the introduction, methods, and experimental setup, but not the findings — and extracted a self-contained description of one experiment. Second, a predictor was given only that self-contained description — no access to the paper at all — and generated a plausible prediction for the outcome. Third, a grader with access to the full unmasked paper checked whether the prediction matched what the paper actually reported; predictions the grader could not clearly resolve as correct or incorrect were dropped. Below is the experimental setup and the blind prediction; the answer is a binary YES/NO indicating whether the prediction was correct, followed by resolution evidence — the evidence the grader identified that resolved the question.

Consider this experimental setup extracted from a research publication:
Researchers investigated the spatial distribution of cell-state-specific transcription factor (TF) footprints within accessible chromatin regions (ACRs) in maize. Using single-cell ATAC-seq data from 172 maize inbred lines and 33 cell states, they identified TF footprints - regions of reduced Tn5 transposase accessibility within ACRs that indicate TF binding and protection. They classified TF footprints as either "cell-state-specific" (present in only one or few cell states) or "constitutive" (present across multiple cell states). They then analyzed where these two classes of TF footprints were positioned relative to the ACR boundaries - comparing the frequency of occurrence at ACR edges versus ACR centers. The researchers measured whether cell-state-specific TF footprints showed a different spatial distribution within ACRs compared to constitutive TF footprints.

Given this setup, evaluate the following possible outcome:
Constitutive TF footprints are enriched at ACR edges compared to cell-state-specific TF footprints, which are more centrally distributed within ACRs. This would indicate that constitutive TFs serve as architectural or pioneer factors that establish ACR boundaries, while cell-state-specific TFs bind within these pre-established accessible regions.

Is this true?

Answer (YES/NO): NO